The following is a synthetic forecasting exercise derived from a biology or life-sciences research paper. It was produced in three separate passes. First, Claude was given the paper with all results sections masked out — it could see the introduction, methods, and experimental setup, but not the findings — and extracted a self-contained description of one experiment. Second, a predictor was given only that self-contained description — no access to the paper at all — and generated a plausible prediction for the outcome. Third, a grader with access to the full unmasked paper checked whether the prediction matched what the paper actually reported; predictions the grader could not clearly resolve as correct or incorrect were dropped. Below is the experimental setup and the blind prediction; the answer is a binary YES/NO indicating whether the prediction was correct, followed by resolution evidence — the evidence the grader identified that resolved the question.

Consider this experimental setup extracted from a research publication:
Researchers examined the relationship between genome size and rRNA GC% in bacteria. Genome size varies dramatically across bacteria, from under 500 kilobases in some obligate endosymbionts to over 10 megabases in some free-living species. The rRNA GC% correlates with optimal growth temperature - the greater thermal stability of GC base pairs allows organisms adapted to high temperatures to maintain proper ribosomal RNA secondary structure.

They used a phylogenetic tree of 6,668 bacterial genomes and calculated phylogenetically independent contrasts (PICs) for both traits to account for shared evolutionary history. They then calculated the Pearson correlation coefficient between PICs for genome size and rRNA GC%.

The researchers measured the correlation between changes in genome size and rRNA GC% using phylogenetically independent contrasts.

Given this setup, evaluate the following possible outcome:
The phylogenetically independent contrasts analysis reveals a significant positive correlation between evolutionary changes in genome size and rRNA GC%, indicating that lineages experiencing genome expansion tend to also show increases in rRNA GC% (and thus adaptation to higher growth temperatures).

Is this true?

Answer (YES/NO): NO